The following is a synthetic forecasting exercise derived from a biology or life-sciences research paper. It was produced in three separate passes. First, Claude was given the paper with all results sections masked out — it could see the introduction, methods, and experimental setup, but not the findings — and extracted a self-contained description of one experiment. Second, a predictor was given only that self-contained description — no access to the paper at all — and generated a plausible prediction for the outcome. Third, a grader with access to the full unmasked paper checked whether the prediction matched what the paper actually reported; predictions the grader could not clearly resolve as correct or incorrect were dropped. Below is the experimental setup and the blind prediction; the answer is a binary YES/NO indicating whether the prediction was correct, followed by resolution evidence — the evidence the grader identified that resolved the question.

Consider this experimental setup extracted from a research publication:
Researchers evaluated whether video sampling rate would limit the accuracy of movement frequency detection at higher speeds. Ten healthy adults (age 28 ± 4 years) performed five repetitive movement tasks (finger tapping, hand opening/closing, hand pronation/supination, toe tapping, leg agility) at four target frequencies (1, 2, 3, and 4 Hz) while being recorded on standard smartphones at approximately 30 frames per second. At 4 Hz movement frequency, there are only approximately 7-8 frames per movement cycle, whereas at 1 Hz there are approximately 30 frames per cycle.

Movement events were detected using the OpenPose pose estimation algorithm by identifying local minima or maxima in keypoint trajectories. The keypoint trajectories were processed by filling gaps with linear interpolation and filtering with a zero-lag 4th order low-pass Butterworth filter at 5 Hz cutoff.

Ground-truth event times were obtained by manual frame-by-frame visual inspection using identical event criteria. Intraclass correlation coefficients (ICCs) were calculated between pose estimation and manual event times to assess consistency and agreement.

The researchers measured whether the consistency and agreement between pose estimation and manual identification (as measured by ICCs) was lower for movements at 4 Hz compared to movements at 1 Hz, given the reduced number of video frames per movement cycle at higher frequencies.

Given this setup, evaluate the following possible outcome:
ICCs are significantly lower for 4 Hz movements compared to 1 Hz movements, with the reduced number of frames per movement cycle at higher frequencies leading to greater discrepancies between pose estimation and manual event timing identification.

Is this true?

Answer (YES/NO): NO